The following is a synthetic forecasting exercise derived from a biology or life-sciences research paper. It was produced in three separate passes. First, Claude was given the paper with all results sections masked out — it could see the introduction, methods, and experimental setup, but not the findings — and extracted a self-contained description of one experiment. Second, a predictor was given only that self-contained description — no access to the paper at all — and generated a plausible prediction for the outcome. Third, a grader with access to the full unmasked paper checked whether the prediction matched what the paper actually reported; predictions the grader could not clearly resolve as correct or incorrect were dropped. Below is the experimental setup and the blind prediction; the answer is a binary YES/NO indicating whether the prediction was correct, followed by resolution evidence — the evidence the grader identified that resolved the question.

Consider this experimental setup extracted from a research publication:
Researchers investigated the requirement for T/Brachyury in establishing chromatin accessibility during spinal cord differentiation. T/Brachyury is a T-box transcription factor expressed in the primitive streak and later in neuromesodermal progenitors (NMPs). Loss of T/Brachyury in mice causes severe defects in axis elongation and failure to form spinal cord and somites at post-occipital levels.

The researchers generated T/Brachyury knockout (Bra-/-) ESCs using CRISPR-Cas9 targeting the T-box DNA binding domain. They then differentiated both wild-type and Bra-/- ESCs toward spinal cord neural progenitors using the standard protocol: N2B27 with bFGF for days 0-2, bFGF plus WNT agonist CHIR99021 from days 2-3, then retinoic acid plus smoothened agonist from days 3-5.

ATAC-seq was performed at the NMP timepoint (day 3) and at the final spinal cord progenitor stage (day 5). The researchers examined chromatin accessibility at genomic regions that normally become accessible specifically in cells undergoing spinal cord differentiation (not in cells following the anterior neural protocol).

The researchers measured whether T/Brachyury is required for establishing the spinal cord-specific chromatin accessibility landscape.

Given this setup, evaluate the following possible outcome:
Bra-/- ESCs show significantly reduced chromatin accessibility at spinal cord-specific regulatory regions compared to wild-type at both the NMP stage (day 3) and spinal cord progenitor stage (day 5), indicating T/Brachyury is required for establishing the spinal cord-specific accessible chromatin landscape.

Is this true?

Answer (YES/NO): NO